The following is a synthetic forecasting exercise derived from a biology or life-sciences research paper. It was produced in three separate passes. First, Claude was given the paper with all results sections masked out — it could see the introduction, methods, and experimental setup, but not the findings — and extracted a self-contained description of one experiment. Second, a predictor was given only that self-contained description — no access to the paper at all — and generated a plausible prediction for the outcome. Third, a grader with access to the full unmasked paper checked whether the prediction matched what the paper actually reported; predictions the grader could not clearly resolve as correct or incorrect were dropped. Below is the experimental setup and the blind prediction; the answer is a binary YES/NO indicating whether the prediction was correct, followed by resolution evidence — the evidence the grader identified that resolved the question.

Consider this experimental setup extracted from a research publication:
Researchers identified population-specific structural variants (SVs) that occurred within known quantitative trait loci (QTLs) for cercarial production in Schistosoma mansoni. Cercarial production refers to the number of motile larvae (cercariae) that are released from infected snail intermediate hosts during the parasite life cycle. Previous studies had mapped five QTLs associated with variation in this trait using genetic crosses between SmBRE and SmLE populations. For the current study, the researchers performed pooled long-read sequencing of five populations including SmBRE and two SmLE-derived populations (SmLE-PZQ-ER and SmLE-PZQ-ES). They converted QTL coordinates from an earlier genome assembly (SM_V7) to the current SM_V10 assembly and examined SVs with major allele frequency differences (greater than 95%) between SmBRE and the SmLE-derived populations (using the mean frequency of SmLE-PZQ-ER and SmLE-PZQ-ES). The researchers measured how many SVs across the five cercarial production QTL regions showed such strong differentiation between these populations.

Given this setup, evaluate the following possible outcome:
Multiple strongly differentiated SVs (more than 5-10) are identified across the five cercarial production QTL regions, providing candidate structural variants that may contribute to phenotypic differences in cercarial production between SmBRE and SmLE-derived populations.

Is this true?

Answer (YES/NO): NO